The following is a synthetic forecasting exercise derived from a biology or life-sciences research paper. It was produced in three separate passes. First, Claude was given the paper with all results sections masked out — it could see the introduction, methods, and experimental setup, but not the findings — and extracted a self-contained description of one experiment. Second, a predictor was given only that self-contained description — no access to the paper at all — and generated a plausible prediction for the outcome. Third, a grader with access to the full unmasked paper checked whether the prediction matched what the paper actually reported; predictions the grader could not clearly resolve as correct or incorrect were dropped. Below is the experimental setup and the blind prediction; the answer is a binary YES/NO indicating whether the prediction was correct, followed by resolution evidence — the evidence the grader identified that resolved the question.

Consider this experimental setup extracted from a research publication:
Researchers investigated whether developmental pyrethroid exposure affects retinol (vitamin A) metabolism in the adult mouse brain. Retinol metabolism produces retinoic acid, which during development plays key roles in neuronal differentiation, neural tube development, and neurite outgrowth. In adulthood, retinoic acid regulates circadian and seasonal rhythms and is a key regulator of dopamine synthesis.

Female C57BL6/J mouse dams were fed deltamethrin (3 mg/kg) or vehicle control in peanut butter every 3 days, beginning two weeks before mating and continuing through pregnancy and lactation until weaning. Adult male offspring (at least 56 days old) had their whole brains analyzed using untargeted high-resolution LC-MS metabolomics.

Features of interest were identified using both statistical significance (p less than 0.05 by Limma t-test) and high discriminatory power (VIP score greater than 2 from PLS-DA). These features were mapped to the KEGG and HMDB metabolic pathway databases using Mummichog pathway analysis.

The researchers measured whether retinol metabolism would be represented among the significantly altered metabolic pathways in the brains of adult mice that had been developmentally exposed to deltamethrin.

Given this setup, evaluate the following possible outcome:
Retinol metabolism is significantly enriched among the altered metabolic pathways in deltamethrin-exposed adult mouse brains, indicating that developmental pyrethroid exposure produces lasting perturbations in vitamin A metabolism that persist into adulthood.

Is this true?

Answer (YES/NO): YES